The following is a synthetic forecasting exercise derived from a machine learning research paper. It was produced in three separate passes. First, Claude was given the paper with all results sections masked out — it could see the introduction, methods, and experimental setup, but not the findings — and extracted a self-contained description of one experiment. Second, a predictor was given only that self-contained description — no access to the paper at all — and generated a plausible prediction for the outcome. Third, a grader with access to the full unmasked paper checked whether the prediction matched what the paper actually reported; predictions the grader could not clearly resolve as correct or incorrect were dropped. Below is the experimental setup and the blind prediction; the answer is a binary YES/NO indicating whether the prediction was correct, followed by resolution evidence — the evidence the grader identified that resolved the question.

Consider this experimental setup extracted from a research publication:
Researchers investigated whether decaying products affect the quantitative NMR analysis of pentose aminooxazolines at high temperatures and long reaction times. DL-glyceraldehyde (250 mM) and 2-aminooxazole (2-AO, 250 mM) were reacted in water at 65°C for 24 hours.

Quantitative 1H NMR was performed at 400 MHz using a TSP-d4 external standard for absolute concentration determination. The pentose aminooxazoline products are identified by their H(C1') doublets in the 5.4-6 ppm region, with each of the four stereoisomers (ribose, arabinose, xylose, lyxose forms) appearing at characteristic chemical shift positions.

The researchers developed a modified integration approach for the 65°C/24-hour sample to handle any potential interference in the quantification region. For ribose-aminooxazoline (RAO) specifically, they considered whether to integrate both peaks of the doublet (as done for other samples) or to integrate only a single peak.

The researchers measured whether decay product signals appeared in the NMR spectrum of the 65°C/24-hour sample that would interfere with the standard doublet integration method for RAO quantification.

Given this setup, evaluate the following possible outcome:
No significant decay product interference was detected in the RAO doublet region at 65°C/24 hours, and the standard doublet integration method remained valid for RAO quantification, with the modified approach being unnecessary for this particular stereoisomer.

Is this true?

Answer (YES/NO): NO